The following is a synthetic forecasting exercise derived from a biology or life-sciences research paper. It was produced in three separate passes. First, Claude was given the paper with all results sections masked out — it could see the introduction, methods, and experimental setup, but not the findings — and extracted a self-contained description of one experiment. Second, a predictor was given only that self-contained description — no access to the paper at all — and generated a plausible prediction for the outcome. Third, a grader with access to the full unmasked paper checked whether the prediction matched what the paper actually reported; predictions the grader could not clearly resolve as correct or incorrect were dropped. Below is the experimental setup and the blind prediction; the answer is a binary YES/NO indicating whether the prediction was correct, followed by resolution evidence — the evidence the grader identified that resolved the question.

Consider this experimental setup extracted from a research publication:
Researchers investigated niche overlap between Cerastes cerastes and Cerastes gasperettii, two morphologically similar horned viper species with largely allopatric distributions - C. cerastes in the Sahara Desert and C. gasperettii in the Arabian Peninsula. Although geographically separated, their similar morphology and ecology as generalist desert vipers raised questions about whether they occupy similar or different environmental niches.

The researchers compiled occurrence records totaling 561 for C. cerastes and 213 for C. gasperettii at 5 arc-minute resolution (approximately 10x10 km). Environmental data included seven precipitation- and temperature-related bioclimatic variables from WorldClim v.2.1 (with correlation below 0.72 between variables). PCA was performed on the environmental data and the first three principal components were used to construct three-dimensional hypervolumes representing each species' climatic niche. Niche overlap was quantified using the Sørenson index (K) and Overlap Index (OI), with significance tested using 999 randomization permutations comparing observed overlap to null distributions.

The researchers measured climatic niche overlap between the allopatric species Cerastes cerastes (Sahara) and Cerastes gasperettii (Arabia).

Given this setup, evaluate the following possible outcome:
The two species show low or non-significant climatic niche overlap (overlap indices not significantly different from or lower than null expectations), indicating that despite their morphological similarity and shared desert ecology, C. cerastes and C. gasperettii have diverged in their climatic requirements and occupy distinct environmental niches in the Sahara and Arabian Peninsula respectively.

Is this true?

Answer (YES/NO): NO